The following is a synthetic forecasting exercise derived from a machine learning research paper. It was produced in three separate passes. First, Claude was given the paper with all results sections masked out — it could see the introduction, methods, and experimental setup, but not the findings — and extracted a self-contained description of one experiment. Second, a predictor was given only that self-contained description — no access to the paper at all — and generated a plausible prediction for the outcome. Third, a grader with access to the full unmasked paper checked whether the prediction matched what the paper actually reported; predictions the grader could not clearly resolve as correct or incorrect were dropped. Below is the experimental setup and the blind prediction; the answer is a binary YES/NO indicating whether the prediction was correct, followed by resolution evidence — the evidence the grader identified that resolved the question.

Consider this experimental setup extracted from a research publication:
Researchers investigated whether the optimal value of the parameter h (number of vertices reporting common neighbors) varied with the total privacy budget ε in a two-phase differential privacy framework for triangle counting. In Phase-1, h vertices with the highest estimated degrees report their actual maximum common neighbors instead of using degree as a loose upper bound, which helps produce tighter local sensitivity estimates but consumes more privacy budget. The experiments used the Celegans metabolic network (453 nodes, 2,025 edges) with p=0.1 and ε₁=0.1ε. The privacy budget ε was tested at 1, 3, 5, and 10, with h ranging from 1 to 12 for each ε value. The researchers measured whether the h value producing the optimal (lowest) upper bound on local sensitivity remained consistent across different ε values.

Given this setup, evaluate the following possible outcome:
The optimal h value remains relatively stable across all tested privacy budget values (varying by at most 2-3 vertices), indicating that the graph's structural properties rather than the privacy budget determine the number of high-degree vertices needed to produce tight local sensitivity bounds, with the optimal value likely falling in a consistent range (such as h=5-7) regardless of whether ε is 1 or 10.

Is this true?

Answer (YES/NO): NO